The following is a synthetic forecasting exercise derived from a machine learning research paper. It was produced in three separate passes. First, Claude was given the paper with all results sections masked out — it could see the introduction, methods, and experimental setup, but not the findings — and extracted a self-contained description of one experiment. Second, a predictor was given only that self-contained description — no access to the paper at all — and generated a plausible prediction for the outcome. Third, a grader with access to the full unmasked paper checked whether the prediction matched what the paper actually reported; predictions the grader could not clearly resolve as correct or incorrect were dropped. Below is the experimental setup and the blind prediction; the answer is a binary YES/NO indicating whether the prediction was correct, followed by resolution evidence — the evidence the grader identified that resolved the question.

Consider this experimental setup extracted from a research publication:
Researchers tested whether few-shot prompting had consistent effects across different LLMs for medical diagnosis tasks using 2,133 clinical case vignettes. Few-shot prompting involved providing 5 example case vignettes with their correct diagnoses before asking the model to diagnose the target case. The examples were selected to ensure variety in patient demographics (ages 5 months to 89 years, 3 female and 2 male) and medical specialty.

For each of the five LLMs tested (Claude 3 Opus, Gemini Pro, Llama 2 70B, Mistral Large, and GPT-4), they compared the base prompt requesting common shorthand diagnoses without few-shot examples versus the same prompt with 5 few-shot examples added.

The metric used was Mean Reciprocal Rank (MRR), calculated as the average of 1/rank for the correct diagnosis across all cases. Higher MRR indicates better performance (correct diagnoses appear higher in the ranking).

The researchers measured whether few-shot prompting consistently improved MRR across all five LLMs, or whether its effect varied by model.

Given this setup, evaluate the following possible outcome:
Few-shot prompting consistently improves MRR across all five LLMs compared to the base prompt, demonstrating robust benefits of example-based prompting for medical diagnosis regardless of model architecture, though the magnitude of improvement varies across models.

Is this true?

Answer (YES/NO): NO